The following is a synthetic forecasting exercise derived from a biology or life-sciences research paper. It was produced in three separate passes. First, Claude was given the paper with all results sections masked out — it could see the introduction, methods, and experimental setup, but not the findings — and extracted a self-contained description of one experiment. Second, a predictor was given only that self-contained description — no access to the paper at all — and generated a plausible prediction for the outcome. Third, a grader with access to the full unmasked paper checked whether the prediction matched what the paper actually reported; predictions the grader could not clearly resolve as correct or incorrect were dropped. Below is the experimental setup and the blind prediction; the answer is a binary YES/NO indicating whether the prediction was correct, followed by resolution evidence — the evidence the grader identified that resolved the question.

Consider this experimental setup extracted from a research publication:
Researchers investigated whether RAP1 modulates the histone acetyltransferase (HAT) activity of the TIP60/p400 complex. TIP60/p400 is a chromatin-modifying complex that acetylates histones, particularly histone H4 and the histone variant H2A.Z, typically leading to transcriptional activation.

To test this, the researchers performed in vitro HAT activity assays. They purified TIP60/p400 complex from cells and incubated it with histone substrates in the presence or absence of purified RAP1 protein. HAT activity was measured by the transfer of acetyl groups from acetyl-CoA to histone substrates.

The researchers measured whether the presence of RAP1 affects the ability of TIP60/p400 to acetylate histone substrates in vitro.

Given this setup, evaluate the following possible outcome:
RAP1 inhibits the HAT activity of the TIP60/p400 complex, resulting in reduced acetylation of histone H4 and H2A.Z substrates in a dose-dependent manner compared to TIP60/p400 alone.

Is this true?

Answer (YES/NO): NO